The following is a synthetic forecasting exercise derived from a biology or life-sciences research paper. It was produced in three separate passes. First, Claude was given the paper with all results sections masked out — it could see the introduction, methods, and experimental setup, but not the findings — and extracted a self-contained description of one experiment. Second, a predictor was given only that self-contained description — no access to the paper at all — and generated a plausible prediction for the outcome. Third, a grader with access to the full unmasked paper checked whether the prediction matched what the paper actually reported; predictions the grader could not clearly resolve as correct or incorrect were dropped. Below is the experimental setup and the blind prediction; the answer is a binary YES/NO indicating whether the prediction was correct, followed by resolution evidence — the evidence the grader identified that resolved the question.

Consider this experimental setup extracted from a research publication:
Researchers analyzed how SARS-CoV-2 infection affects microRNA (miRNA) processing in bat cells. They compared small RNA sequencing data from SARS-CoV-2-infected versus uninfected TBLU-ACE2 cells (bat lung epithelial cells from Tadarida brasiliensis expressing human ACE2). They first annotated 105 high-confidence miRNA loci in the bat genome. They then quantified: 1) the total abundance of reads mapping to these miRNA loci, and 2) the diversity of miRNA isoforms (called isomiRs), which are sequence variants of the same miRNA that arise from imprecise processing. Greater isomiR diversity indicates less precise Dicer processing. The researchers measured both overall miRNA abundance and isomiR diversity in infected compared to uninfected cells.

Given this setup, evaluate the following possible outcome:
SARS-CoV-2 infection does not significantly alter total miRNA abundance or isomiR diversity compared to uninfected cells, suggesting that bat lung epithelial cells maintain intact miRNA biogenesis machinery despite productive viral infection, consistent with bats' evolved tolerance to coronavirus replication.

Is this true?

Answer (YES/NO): NO